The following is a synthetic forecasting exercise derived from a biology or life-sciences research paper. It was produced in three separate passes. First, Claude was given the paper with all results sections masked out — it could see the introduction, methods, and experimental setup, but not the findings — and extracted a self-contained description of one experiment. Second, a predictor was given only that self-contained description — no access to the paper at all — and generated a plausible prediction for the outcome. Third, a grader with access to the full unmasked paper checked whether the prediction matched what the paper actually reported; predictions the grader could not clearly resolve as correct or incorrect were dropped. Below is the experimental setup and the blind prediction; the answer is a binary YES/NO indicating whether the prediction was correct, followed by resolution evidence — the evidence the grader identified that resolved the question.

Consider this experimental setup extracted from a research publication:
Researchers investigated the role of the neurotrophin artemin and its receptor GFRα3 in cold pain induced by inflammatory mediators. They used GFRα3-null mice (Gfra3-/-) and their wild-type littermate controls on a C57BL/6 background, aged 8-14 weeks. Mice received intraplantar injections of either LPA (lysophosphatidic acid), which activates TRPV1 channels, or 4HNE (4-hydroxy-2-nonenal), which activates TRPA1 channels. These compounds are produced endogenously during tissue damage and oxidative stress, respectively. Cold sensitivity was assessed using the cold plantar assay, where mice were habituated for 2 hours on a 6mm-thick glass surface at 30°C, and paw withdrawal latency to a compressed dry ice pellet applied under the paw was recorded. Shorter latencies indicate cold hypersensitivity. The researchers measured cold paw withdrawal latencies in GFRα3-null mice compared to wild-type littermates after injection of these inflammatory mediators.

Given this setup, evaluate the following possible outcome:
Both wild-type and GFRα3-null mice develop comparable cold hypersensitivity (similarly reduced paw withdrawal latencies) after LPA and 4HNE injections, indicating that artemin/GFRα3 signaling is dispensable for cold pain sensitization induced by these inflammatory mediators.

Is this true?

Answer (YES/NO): NO